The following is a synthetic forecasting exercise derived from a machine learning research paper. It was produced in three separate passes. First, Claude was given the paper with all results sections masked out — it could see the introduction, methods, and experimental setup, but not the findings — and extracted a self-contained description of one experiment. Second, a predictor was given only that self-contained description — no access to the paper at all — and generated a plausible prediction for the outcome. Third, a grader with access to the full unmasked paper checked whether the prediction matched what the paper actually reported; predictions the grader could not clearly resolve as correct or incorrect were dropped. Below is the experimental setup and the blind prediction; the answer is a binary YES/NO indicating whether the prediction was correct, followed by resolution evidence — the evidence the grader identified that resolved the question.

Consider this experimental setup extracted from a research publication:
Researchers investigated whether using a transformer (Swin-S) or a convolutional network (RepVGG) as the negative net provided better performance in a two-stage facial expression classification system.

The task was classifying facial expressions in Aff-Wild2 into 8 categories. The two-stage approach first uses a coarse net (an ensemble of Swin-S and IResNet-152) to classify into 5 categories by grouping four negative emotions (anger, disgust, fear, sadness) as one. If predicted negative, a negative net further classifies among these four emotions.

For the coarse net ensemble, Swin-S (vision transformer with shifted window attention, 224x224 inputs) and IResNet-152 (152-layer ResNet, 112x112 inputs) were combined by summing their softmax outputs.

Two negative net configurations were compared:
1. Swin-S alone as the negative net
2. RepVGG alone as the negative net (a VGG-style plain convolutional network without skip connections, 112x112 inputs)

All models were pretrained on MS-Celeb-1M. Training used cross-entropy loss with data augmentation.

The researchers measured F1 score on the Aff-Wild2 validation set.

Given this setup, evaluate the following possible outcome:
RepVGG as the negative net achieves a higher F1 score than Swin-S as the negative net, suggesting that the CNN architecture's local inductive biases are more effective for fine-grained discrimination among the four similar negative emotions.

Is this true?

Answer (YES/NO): YES